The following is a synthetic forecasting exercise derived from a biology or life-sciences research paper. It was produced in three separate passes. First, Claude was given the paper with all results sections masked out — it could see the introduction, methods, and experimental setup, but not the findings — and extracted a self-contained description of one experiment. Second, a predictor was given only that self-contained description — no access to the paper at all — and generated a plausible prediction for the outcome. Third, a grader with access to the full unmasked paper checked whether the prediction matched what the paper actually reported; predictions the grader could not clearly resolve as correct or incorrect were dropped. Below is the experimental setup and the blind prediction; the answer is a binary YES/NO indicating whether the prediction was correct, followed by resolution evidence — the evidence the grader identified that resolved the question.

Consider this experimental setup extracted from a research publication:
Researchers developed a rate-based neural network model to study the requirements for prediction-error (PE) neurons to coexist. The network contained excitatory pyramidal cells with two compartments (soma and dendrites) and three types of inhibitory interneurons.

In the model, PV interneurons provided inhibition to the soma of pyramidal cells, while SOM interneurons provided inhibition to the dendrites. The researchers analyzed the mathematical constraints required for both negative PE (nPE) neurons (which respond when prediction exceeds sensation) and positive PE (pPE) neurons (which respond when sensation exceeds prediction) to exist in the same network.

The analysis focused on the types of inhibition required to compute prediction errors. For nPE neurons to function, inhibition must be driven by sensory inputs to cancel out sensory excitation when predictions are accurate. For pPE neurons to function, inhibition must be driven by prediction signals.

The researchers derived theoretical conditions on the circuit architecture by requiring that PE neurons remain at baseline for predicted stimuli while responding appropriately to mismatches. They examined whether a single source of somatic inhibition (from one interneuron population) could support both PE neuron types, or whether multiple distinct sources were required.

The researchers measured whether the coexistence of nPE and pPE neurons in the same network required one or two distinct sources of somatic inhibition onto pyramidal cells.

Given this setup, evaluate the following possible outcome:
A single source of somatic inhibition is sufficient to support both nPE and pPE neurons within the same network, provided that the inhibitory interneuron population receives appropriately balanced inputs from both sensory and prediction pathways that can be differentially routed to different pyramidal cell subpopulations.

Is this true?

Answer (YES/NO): NO